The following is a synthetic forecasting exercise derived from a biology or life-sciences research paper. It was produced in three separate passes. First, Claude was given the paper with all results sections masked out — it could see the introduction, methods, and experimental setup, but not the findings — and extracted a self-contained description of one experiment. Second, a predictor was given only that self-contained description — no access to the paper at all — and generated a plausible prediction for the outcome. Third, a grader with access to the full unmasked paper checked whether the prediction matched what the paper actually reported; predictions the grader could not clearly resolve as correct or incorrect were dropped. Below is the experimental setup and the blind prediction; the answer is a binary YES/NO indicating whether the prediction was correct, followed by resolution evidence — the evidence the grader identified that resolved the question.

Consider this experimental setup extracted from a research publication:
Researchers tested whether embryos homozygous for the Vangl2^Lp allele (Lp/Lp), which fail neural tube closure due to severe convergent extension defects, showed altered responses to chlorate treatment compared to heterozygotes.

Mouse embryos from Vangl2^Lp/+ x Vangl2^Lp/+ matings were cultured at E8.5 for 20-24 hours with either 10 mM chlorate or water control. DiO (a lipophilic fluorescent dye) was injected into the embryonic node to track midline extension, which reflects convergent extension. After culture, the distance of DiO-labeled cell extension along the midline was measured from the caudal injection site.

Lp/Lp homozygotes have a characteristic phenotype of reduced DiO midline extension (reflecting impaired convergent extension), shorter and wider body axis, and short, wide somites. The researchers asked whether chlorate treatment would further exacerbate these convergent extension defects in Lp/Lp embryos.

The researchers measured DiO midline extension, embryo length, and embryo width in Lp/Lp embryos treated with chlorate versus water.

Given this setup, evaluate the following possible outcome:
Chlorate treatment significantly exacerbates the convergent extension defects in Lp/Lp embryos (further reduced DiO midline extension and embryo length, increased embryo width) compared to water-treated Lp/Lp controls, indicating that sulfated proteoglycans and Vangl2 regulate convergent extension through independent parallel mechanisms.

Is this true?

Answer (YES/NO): NO